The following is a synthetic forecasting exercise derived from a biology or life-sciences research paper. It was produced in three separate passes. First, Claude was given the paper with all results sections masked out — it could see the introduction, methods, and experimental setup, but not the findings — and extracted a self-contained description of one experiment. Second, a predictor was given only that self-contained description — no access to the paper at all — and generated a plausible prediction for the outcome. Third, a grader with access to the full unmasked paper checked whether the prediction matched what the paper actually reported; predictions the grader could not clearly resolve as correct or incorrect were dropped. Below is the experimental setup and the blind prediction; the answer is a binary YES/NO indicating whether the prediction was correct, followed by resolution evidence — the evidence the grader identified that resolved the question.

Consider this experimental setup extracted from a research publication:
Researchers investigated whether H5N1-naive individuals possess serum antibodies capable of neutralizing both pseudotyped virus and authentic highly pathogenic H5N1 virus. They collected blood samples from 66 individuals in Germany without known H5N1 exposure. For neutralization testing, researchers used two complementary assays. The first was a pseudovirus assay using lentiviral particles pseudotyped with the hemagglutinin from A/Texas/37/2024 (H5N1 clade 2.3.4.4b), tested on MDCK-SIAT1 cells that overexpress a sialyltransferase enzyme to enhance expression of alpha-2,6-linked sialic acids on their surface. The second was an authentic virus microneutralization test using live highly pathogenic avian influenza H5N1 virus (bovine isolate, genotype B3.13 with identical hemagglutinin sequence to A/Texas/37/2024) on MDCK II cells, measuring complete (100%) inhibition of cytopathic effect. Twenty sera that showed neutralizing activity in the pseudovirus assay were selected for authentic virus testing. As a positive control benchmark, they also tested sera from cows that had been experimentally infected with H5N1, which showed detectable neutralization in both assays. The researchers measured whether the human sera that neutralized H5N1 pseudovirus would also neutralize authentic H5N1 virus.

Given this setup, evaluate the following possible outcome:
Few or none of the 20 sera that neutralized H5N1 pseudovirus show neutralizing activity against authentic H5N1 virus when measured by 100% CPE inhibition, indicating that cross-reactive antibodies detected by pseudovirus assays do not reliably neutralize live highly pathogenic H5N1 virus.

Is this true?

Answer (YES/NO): YES